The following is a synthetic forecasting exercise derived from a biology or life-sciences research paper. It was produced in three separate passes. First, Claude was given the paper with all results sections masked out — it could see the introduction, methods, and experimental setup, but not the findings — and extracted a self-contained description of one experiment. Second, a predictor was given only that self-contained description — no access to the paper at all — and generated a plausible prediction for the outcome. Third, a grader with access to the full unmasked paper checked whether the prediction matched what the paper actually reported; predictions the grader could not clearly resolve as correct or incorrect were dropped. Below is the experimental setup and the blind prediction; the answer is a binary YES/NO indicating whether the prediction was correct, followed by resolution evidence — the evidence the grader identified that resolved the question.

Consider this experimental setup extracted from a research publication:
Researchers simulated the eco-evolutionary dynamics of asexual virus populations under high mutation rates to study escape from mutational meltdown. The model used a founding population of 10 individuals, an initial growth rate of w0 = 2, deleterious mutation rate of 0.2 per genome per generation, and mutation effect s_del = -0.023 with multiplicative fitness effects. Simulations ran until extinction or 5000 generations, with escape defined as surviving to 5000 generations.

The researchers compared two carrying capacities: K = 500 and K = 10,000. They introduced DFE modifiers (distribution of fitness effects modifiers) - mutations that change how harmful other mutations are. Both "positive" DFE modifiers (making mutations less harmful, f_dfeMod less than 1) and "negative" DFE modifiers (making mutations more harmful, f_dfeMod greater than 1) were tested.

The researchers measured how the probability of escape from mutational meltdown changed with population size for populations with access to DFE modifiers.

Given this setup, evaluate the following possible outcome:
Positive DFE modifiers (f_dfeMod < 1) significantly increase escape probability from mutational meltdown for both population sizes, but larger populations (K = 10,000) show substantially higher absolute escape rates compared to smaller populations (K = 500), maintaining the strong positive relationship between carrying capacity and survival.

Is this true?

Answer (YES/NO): YES